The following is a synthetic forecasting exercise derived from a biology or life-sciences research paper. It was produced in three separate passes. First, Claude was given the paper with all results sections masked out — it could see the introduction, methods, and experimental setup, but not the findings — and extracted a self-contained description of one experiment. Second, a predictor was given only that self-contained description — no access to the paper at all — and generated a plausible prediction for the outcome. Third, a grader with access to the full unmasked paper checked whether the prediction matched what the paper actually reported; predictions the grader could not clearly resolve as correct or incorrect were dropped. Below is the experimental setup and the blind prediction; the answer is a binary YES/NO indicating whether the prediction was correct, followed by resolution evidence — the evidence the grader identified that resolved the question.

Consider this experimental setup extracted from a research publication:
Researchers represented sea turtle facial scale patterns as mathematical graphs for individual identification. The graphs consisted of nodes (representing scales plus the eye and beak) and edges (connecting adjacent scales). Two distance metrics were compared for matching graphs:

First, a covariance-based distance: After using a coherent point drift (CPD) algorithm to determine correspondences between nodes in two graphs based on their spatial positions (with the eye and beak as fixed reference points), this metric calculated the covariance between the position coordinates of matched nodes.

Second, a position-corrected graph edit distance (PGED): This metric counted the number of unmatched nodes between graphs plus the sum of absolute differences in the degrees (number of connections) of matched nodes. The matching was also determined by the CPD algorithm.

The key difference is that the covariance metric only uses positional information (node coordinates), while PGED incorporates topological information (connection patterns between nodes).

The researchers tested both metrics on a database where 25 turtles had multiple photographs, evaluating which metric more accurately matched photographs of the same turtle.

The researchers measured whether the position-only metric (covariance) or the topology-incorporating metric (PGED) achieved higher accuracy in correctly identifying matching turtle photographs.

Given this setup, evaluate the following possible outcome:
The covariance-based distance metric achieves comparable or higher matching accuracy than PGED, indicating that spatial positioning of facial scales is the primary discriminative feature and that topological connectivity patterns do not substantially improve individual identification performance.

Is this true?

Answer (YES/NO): NO